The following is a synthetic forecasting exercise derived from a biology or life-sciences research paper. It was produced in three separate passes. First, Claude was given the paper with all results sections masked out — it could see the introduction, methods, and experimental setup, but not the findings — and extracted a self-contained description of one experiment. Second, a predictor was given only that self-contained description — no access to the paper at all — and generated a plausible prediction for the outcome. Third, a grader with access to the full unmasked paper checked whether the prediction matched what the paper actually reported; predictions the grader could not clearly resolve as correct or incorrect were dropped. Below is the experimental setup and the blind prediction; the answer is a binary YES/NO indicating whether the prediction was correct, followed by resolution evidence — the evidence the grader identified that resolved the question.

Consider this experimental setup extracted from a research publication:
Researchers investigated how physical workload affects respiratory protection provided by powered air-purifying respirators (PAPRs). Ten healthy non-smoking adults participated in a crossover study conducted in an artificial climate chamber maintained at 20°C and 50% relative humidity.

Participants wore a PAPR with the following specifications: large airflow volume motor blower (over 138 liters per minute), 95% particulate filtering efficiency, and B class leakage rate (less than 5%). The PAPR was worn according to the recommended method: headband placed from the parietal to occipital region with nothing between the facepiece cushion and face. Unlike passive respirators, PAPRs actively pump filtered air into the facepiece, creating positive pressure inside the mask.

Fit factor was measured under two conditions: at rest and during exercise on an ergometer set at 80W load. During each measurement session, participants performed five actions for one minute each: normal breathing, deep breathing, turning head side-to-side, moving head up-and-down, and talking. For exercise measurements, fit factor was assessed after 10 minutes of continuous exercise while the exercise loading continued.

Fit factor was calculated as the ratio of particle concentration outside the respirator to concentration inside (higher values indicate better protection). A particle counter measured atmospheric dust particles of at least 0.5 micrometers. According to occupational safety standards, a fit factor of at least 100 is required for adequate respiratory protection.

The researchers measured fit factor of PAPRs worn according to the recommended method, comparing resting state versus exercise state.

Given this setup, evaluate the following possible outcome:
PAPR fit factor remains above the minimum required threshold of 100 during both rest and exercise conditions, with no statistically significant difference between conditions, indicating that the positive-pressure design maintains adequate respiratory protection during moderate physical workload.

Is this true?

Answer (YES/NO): NO